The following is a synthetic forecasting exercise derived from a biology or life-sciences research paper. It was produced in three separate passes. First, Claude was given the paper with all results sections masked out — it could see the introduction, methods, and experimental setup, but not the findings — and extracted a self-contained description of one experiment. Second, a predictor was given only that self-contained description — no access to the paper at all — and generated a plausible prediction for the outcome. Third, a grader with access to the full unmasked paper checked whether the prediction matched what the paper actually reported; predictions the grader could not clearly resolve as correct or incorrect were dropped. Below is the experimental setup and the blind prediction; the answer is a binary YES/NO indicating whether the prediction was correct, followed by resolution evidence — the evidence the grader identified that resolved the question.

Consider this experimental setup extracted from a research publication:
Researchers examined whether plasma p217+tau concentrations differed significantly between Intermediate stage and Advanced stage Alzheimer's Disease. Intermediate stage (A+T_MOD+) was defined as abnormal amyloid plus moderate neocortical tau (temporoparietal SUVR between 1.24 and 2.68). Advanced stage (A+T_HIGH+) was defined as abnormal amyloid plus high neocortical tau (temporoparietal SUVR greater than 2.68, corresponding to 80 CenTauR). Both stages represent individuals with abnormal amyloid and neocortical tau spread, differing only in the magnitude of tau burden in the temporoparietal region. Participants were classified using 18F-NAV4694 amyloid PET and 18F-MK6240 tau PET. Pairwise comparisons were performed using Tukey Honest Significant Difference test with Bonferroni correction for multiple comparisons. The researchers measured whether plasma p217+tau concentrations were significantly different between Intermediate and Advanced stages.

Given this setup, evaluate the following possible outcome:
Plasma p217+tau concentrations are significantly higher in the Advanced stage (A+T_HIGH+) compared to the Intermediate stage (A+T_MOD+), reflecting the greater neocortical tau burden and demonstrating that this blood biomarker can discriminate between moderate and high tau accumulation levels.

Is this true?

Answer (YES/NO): YES